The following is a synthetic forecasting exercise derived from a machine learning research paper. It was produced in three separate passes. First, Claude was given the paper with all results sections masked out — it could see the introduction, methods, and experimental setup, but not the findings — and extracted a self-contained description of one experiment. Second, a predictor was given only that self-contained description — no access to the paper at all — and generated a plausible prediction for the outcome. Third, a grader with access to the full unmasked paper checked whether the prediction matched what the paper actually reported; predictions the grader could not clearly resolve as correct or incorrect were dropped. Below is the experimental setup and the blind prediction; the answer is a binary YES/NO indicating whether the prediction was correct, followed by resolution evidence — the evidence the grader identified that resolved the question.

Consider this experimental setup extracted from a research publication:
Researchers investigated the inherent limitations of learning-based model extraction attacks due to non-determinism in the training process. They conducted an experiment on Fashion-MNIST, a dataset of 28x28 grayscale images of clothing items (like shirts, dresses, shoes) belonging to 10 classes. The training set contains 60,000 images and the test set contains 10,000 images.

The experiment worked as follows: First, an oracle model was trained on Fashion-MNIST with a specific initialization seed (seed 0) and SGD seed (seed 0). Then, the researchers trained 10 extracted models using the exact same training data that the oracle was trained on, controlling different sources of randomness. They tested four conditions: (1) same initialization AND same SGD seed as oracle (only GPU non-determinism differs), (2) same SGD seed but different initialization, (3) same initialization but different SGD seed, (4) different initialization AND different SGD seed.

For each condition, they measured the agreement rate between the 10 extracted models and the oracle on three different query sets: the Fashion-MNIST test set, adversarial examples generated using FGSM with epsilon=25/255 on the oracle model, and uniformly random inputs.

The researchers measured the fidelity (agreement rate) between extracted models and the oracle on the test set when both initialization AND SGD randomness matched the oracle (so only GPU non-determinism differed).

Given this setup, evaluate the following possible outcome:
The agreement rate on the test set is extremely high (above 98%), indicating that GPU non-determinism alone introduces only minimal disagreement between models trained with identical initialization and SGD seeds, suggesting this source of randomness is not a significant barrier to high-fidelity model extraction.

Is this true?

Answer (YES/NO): NO